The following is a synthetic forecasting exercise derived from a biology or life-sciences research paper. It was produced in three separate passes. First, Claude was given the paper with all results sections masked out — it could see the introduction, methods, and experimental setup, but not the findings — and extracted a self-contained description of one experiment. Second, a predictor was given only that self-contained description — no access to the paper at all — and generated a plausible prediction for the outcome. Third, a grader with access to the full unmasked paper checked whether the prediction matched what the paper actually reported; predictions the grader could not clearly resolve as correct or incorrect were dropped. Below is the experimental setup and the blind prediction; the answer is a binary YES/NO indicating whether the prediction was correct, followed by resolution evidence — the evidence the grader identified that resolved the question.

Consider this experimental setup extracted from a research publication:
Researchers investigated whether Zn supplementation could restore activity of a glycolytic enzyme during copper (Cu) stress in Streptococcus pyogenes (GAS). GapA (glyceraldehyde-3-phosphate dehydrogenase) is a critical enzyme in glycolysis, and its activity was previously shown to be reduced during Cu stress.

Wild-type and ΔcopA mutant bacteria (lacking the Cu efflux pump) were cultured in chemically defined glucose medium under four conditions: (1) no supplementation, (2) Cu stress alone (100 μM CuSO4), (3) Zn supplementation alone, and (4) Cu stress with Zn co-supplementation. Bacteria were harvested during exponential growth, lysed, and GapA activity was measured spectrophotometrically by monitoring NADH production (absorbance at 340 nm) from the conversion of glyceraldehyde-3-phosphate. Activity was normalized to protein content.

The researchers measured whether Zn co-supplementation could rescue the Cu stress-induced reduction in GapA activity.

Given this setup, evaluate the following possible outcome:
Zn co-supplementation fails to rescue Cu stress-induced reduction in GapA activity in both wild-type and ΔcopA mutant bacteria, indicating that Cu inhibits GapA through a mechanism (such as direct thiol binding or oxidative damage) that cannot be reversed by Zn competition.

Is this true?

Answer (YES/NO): NO